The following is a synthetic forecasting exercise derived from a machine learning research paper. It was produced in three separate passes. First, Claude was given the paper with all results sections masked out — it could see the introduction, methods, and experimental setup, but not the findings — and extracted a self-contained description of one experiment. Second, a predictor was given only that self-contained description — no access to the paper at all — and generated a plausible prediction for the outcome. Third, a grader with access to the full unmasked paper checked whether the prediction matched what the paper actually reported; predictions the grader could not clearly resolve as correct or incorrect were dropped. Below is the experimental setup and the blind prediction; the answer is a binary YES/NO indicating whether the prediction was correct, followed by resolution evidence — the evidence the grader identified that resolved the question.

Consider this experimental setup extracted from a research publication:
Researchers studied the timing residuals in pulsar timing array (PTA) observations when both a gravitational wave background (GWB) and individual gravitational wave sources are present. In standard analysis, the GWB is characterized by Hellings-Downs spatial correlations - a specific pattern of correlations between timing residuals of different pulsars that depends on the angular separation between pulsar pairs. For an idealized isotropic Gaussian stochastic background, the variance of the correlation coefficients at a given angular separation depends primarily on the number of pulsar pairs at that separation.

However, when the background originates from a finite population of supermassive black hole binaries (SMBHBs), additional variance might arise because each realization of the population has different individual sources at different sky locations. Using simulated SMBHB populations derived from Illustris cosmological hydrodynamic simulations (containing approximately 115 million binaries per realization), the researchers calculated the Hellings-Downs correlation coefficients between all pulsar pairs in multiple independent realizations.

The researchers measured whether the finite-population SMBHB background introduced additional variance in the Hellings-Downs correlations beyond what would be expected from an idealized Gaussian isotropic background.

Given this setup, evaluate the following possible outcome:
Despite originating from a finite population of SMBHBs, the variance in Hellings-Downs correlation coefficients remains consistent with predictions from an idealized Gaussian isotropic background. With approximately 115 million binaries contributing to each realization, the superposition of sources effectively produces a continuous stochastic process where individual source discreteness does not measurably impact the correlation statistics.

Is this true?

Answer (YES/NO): YES